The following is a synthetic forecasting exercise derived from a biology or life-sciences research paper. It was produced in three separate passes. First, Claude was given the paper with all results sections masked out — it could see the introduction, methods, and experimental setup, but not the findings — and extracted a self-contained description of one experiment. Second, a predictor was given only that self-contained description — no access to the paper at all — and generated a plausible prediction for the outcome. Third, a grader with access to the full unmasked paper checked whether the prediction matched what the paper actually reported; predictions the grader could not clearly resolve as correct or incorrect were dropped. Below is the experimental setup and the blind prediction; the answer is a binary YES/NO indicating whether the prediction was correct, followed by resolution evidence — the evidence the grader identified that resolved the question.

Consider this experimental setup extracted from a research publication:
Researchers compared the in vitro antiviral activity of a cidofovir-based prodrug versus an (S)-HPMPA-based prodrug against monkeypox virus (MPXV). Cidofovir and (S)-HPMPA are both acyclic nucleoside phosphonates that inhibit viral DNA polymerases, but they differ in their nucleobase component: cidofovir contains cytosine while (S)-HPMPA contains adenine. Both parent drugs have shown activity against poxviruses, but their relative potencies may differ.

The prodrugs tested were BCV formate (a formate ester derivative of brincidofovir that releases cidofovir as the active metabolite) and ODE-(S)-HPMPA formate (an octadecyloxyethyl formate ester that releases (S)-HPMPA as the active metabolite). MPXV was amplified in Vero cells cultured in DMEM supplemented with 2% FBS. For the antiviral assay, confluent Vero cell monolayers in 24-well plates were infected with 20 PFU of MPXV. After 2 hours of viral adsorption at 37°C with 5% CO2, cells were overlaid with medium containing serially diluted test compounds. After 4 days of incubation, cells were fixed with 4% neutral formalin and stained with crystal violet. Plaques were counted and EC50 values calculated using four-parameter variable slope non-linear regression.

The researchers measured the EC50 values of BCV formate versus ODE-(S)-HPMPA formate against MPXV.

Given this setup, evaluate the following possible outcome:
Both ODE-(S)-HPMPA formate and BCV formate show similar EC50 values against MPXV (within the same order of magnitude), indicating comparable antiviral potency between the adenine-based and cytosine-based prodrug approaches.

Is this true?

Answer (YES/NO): NO